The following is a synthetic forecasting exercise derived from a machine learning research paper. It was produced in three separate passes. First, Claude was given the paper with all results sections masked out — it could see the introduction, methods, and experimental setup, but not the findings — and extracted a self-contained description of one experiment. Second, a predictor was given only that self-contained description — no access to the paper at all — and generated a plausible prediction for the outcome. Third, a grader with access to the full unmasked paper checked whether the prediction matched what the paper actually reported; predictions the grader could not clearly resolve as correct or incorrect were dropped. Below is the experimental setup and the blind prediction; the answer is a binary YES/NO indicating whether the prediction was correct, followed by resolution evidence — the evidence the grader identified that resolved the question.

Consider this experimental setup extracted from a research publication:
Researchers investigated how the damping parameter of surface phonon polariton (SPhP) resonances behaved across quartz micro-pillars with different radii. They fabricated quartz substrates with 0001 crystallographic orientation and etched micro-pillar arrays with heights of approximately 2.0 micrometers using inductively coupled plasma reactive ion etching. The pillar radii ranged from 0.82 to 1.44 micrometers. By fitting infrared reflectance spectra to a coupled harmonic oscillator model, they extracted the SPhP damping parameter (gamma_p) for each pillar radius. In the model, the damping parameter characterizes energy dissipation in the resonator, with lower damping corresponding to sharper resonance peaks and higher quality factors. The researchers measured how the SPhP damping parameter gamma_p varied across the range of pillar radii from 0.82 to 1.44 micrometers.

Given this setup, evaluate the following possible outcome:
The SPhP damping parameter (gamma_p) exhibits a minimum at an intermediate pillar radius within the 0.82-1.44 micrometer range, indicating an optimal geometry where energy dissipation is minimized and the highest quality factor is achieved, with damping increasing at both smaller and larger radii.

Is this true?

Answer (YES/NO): NO